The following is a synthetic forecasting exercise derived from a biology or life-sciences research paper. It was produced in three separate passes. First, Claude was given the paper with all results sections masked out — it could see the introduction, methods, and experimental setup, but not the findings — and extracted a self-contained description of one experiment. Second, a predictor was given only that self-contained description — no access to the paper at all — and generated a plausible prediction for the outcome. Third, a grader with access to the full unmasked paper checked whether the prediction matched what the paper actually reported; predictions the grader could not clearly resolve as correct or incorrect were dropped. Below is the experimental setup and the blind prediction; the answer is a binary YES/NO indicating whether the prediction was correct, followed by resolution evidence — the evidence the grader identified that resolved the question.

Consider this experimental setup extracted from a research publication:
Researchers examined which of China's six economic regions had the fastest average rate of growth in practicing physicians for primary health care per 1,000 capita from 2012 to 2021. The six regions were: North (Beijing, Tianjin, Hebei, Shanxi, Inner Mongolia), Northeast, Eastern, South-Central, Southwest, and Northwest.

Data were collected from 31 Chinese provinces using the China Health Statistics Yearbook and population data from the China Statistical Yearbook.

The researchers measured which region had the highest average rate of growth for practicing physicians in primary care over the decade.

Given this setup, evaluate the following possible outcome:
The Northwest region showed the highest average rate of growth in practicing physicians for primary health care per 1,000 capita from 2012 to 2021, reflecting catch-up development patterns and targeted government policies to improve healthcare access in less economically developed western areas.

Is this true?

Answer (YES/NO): NO